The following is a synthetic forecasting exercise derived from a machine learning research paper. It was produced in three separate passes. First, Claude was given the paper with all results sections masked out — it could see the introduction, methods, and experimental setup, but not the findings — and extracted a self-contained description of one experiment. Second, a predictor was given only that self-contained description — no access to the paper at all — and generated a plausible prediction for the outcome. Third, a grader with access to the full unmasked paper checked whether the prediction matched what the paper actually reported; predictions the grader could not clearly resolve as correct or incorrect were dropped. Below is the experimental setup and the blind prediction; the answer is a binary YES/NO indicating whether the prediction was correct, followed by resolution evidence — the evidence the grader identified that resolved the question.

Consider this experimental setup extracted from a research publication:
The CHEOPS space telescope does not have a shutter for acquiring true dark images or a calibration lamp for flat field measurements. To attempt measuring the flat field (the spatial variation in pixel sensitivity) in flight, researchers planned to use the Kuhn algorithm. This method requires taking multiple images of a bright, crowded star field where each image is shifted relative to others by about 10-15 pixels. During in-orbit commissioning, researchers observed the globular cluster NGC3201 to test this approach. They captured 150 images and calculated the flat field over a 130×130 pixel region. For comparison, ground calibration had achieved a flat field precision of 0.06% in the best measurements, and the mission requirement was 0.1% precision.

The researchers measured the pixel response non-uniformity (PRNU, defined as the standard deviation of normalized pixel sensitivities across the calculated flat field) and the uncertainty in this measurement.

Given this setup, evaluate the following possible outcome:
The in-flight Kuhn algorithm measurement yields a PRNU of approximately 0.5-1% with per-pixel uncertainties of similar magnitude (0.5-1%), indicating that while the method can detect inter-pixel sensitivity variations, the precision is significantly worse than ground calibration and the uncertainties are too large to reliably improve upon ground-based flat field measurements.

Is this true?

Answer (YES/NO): NO